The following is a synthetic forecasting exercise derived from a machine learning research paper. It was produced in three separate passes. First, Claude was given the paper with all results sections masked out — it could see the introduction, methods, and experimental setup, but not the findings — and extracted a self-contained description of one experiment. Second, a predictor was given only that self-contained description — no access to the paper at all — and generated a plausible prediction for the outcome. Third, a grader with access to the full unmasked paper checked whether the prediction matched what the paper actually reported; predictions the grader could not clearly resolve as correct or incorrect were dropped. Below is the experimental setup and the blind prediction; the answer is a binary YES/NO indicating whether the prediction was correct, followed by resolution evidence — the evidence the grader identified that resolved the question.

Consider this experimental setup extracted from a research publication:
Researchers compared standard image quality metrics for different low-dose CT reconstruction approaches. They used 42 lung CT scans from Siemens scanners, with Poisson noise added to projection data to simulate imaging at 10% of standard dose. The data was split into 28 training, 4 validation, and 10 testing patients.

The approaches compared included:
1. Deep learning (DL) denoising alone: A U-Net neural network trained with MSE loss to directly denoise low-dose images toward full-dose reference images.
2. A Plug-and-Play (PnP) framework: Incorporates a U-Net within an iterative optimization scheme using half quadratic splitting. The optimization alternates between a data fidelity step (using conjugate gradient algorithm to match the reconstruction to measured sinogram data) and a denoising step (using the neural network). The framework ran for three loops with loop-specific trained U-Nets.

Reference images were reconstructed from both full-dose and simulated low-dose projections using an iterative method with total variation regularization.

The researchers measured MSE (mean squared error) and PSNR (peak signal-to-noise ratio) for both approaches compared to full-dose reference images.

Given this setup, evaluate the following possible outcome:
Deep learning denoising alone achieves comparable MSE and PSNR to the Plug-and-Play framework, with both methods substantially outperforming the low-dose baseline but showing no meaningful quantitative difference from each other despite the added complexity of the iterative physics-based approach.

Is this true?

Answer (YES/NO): NO